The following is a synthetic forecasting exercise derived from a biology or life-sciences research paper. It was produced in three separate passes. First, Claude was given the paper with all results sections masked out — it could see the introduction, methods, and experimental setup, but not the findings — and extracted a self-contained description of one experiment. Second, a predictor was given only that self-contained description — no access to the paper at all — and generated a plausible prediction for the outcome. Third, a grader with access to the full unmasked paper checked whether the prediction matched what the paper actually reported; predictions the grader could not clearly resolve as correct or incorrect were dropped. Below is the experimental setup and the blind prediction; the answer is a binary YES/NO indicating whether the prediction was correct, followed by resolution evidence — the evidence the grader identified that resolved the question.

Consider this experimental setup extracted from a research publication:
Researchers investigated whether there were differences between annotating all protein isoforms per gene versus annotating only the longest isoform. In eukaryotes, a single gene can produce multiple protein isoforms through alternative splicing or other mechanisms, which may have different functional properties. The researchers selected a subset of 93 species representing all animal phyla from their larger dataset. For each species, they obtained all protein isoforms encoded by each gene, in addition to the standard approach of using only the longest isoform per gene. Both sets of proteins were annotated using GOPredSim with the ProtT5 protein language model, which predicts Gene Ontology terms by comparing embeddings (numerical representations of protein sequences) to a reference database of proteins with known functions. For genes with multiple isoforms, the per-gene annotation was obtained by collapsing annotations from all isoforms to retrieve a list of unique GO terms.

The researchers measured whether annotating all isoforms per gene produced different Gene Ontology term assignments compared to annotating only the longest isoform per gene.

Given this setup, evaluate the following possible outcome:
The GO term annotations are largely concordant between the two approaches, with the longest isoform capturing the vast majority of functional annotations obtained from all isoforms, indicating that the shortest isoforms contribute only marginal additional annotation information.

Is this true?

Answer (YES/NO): YES